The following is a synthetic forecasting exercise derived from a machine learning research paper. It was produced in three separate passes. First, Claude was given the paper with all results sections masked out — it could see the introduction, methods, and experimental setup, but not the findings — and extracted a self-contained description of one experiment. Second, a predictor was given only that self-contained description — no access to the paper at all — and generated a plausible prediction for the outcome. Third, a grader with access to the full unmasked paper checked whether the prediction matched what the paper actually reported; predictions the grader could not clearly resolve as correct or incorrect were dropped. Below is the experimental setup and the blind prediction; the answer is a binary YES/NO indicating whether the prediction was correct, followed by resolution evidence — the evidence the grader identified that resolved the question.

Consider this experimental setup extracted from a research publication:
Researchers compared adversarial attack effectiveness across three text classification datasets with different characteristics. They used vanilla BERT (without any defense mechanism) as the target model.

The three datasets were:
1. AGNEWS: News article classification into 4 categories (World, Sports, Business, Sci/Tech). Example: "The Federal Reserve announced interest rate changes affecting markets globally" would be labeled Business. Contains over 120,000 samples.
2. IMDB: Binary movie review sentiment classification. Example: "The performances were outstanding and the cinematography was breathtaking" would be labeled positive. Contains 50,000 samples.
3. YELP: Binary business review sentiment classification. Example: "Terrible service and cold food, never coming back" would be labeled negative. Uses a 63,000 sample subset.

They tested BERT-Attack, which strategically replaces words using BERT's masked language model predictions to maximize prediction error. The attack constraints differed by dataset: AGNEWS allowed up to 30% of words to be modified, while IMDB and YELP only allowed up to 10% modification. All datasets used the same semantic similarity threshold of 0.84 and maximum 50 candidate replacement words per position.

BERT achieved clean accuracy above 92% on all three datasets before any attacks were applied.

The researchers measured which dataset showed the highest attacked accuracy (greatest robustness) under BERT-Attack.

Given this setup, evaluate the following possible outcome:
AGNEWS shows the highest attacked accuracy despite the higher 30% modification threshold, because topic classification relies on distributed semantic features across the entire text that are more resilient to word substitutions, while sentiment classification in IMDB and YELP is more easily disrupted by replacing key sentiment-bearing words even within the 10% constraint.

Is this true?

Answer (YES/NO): YES